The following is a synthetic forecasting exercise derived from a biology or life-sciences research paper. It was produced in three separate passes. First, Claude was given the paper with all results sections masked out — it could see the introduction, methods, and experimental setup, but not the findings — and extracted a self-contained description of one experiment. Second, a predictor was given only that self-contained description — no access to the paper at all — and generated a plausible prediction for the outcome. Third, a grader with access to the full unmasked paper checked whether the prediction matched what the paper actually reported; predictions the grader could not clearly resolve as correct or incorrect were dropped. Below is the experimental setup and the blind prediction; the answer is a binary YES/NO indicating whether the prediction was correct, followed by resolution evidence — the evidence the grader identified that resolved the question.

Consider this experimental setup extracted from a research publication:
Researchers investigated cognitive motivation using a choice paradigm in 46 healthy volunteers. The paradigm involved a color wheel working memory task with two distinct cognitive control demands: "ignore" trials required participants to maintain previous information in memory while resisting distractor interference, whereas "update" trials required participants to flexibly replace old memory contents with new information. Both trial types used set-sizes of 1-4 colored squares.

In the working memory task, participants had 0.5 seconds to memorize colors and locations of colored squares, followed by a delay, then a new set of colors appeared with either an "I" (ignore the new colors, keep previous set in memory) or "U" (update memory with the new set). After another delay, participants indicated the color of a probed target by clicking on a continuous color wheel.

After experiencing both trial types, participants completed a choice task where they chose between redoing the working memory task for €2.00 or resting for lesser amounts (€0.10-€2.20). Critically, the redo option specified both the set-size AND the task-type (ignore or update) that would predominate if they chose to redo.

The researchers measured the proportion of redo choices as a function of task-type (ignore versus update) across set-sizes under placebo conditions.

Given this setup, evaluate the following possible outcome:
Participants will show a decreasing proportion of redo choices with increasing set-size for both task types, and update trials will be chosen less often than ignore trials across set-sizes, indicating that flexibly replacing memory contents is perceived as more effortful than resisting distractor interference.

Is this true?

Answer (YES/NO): NO